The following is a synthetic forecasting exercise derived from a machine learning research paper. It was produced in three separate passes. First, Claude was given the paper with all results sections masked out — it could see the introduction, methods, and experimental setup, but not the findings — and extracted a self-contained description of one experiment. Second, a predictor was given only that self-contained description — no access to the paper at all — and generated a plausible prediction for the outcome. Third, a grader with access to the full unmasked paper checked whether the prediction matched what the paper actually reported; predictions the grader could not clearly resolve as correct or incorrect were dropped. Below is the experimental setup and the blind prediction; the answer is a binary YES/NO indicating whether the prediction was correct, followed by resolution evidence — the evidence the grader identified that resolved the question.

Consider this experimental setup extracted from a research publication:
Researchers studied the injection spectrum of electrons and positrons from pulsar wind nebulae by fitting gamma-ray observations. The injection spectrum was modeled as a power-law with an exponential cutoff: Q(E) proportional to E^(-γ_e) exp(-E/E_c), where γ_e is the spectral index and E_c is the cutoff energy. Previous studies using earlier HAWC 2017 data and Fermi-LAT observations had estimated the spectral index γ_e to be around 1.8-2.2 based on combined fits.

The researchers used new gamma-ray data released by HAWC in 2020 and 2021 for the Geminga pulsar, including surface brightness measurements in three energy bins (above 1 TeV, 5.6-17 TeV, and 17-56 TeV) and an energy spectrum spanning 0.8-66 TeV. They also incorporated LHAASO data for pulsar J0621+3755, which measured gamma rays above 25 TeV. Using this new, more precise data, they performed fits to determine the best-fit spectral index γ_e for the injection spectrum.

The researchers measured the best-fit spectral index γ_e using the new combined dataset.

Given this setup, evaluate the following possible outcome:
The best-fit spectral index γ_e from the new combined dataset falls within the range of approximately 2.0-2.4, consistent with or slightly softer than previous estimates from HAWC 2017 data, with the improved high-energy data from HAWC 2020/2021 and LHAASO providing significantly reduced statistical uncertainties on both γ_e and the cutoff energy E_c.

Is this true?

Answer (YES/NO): NO